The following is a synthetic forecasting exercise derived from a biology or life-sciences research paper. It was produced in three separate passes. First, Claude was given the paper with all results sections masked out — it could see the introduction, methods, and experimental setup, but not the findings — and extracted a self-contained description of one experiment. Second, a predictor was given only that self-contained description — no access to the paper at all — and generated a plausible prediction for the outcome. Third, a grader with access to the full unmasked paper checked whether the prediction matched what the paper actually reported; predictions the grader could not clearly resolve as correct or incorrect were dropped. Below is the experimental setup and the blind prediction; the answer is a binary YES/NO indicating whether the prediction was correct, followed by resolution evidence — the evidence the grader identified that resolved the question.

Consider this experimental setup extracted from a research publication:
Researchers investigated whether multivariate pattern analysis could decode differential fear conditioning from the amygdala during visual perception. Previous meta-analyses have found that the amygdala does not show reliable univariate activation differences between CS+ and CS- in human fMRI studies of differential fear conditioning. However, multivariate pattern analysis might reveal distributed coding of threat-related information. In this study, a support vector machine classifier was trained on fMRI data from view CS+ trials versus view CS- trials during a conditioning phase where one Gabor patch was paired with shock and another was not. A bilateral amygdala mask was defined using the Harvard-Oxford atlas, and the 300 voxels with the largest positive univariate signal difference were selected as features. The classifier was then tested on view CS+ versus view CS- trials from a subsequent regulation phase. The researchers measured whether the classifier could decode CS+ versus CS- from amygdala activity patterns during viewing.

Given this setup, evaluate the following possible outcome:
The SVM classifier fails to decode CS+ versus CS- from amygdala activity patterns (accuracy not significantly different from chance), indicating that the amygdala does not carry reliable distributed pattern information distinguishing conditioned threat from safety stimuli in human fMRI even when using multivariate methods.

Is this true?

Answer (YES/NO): NO